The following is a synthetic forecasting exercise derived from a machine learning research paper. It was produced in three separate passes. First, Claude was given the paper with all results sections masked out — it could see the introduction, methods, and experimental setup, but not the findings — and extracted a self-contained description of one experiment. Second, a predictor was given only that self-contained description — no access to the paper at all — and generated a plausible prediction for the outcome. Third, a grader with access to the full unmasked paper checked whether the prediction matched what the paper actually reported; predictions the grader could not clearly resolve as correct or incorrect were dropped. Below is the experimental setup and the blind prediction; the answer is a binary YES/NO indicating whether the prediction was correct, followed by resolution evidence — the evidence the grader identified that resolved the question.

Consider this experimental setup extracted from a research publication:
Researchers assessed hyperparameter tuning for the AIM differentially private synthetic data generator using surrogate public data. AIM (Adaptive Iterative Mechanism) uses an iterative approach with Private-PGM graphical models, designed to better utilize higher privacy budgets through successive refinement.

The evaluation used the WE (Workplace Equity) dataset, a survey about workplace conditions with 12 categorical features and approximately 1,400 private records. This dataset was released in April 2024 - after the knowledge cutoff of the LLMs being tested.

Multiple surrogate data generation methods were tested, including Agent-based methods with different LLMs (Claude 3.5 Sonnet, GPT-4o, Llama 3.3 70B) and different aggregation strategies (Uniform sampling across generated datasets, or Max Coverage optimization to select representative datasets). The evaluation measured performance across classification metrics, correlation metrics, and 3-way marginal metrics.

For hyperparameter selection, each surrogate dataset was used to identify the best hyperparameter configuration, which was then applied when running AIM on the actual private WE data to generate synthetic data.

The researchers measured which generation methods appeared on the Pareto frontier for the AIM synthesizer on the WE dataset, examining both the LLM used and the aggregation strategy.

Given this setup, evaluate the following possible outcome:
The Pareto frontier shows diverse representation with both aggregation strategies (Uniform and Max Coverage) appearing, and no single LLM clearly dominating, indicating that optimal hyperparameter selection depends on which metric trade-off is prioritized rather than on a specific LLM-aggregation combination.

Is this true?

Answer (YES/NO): YES